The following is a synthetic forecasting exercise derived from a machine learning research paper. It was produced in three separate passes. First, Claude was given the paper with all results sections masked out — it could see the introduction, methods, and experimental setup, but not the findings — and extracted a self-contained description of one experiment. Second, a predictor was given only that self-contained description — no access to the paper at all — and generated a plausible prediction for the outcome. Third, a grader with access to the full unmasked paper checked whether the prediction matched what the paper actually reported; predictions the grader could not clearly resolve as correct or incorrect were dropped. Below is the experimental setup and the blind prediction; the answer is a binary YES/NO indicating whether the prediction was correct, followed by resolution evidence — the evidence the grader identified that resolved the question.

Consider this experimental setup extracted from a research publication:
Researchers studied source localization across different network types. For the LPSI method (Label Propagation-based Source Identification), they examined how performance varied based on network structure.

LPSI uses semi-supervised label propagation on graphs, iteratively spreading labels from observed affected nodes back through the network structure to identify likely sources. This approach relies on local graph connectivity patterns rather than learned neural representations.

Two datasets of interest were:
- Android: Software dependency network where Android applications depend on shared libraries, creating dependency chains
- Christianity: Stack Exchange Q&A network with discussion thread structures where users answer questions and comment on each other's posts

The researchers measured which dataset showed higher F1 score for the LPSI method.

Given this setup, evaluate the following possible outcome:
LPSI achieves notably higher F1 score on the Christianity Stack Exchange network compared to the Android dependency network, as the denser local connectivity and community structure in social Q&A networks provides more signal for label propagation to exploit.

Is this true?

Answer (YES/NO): YES